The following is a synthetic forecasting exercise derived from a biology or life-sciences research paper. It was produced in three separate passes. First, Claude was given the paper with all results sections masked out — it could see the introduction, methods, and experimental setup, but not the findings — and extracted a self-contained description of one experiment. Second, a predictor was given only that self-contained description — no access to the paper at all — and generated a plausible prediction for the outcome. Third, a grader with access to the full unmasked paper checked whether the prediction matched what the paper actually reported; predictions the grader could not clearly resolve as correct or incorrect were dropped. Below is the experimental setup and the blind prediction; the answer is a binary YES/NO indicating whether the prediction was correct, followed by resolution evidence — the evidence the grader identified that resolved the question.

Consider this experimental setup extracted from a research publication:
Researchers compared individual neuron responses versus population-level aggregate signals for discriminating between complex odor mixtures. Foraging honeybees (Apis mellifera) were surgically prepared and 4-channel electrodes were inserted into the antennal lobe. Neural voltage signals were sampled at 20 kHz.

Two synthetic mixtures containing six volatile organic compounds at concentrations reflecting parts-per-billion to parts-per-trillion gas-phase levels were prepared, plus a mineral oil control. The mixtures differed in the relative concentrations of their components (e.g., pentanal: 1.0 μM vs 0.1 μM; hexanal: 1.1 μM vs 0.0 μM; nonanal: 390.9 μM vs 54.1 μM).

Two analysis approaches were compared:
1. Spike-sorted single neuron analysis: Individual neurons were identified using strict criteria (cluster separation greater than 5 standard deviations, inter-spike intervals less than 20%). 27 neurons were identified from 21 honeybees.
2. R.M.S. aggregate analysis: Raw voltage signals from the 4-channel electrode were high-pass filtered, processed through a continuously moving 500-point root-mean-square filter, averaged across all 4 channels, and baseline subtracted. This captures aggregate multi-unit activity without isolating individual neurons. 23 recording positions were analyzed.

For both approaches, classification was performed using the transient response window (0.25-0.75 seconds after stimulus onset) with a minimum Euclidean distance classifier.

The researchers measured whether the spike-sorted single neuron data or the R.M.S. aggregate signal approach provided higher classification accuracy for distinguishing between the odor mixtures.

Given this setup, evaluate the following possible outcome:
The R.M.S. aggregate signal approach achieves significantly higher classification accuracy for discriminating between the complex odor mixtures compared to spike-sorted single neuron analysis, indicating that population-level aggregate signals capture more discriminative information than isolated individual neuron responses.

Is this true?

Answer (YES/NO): NO